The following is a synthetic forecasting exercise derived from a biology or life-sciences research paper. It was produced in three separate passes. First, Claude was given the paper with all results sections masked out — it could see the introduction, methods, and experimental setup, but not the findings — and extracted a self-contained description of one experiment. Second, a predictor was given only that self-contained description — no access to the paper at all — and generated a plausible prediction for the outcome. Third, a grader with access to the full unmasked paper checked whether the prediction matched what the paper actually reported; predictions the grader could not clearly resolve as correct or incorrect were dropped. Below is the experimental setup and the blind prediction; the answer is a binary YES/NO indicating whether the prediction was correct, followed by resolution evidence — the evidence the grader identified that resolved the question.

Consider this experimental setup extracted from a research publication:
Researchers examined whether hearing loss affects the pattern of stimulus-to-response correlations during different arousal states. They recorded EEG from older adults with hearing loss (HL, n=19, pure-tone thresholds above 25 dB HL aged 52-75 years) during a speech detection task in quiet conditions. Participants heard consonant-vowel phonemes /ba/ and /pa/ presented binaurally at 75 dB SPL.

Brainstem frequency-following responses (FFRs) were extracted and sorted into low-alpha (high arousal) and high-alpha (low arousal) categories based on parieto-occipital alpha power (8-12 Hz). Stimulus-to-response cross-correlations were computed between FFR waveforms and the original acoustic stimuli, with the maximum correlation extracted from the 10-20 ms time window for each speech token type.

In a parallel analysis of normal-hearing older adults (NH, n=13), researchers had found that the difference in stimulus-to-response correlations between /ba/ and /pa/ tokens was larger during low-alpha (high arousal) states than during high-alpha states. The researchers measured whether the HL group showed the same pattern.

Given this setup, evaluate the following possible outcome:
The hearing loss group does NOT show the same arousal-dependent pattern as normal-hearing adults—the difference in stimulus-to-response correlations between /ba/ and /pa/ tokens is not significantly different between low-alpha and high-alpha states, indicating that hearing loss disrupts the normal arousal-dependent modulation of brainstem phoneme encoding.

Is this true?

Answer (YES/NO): NO